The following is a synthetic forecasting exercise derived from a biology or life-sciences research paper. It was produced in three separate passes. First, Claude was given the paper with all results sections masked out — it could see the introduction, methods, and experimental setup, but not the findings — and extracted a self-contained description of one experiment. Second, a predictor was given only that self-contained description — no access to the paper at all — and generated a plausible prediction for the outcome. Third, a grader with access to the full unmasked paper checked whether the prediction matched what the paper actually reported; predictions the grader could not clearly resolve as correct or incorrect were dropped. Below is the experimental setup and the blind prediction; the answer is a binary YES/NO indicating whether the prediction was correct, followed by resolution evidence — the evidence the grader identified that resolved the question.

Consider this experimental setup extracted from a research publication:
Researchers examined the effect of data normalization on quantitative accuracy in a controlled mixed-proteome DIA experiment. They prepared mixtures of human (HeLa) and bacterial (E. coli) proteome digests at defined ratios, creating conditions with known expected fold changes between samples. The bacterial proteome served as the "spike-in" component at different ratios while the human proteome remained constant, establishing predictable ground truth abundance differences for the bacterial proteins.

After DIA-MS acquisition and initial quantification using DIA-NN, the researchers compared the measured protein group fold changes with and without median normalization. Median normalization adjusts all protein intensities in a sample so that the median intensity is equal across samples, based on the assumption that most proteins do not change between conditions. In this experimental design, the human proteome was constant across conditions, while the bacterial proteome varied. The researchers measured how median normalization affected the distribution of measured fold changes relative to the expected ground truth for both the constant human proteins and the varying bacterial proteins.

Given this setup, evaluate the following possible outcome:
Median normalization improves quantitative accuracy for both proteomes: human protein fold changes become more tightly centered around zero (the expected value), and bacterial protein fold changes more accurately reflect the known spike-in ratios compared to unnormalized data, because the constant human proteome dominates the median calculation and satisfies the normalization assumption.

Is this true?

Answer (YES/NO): NO